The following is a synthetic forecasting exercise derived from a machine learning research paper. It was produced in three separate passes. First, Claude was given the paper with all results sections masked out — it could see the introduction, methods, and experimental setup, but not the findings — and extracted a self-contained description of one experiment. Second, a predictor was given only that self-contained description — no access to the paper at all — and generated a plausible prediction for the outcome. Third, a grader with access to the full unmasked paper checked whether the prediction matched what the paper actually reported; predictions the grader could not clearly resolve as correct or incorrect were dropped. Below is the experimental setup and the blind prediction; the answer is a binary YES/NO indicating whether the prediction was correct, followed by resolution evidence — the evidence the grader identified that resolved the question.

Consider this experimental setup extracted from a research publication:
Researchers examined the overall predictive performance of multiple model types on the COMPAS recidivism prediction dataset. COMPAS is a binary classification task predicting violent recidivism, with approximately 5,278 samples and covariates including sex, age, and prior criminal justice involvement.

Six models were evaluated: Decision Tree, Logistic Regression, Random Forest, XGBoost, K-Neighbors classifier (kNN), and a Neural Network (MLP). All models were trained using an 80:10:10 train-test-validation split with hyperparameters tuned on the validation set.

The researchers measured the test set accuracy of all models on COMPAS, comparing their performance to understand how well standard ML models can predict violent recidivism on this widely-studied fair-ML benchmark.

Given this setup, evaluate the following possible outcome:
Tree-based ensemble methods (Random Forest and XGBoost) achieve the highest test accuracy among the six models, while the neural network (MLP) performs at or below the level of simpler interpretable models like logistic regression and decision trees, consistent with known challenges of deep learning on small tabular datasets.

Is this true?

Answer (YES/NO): NO